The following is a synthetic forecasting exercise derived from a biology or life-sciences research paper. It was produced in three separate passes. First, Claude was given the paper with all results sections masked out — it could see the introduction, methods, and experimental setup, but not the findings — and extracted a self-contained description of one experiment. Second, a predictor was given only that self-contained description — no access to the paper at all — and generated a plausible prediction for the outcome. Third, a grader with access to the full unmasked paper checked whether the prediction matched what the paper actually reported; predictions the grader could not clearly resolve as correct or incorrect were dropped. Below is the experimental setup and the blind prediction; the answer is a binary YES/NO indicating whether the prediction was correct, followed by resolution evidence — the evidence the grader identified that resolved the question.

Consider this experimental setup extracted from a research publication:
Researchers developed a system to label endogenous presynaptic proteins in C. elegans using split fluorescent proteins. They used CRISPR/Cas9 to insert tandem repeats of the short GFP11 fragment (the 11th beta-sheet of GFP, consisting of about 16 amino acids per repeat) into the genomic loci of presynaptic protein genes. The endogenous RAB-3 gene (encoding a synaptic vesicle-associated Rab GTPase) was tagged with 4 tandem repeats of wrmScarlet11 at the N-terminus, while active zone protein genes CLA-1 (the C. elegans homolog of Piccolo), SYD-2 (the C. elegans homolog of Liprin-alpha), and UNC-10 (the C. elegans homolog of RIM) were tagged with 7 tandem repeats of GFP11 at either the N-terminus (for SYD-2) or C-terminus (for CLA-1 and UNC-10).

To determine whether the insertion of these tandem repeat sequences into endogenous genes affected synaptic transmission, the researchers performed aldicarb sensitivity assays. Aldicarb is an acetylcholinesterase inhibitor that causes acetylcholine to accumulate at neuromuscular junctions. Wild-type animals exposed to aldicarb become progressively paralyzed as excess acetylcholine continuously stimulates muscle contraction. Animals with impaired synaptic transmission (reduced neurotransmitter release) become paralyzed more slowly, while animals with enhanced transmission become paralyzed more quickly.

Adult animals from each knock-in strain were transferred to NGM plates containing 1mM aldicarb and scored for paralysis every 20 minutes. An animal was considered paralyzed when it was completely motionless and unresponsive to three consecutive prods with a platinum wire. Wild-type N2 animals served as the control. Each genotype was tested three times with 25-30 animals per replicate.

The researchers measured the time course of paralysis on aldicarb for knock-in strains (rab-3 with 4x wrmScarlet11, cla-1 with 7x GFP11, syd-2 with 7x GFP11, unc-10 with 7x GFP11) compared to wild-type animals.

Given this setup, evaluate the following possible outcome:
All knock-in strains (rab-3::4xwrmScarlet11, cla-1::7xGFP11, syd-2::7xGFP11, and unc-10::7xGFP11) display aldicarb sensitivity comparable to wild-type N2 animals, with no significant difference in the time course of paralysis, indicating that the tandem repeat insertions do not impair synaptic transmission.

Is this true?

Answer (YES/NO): NO